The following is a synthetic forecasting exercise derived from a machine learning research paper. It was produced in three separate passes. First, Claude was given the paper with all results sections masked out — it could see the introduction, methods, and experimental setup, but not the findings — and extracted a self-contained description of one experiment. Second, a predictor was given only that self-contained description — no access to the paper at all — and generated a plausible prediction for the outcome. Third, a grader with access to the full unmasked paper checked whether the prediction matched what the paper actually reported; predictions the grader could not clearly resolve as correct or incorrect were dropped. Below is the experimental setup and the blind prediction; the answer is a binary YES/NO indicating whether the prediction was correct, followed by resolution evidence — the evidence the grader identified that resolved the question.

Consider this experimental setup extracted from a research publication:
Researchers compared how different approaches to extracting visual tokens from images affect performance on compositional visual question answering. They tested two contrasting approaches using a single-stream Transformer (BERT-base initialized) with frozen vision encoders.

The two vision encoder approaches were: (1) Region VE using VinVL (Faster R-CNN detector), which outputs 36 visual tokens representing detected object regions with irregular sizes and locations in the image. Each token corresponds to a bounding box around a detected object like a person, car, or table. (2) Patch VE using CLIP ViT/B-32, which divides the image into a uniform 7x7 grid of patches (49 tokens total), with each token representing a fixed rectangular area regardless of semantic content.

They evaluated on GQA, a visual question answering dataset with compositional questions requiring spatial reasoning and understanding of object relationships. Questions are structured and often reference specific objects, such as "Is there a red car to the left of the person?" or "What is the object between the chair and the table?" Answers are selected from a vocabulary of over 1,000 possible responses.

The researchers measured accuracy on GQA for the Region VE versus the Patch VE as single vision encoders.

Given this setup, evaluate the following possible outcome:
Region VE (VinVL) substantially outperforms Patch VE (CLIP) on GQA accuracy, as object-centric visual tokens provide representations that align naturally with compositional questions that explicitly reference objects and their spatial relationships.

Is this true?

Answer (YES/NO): YES